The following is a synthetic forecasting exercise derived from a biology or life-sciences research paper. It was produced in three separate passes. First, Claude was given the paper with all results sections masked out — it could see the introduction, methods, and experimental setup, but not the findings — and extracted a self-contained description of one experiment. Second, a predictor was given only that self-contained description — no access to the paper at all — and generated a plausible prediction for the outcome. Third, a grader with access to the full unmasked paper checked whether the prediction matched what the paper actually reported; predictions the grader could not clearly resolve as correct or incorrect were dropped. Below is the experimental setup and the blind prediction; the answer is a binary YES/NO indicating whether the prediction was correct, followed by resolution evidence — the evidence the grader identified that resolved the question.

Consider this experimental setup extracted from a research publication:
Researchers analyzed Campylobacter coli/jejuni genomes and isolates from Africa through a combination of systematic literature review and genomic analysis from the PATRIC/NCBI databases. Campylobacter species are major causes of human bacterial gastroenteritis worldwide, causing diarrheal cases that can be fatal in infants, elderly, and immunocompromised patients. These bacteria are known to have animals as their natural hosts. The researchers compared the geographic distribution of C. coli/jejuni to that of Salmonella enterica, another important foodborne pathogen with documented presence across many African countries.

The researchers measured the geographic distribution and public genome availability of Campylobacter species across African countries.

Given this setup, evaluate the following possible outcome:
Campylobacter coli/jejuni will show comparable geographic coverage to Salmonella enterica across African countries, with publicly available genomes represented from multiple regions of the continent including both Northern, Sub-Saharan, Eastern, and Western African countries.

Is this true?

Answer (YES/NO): NO